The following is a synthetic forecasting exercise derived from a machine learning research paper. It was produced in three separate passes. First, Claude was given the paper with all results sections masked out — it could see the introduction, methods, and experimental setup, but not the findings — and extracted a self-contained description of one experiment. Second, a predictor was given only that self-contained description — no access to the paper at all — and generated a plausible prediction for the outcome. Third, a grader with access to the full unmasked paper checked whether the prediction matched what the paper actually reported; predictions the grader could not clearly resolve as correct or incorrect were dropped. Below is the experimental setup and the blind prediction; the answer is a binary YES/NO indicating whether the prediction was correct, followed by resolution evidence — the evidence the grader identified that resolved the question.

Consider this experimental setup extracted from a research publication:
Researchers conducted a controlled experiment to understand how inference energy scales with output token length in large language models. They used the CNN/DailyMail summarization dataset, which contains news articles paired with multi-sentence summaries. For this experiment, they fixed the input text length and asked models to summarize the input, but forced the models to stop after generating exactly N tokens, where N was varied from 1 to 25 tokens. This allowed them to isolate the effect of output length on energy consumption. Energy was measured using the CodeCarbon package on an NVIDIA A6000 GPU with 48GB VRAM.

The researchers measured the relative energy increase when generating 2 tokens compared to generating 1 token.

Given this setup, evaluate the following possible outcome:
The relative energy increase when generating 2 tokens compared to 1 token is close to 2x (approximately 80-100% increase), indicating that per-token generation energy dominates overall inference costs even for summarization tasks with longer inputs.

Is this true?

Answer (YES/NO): NO